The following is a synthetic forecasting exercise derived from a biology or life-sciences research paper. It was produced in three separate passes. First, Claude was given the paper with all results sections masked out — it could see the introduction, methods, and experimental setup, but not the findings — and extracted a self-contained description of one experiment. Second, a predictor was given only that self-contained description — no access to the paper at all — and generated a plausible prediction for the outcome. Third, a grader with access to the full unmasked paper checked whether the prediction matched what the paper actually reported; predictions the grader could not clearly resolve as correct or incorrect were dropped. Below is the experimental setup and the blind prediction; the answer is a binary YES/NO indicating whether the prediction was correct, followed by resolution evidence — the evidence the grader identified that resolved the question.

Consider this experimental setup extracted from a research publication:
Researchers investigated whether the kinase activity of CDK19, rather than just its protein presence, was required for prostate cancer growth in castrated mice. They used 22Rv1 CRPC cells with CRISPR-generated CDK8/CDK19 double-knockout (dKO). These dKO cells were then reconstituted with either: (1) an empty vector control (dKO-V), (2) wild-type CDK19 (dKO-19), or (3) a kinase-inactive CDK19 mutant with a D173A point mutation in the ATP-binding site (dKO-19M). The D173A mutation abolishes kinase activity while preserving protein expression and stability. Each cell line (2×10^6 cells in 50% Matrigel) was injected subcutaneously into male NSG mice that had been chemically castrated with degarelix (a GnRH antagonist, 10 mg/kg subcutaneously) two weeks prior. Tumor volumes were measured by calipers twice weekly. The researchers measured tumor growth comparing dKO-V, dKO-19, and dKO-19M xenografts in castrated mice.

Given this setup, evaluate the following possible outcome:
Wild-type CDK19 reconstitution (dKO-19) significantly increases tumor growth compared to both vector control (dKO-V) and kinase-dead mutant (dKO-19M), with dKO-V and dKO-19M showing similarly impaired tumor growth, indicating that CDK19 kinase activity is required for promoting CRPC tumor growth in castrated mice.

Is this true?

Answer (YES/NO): YES